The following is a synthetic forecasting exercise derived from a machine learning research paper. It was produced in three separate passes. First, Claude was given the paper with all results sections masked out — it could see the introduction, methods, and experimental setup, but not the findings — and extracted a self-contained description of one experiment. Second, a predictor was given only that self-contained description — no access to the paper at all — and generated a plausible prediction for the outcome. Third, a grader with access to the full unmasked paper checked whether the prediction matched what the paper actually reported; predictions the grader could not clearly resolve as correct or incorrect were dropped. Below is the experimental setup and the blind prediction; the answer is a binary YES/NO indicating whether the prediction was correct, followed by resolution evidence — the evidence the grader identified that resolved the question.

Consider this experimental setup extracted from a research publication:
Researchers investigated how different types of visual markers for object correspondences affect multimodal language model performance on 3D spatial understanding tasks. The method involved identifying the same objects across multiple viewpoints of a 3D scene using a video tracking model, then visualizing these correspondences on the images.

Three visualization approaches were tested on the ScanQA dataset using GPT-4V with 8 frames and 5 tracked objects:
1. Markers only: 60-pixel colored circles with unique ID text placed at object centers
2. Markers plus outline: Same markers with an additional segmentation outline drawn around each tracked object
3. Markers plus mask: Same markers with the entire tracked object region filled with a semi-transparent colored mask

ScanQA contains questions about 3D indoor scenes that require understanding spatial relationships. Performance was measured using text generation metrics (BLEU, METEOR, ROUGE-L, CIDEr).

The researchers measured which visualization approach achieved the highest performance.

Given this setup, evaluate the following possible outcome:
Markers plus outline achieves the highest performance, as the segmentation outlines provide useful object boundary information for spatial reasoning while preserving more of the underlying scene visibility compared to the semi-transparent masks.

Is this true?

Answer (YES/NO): YES